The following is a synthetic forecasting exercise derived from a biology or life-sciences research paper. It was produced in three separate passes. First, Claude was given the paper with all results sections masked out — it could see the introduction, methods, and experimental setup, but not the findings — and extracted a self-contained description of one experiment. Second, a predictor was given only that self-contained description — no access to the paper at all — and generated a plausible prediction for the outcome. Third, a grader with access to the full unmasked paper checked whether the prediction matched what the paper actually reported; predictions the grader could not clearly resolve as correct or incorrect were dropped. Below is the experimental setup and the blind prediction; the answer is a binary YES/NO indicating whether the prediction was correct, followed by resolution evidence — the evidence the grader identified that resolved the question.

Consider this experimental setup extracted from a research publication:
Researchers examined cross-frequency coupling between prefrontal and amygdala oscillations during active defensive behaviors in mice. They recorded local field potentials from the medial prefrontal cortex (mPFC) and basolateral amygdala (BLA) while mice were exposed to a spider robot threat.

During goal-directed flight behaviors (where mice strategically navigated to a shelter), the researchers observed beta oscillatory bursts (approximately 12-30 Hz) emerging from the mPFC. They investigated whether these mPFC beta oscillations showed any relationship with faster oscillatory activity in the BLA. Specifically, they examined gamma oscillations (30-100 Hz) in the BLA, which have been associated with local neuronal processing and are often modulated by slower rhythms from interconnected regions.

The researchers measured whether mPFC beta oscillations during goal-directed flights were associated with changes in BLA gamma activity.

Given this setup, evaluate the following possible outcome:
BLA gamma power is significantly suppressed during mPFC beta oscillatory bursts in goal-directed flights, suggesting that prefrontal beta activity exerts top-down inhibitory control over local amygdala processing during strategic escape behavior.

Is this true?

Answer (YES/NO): NO